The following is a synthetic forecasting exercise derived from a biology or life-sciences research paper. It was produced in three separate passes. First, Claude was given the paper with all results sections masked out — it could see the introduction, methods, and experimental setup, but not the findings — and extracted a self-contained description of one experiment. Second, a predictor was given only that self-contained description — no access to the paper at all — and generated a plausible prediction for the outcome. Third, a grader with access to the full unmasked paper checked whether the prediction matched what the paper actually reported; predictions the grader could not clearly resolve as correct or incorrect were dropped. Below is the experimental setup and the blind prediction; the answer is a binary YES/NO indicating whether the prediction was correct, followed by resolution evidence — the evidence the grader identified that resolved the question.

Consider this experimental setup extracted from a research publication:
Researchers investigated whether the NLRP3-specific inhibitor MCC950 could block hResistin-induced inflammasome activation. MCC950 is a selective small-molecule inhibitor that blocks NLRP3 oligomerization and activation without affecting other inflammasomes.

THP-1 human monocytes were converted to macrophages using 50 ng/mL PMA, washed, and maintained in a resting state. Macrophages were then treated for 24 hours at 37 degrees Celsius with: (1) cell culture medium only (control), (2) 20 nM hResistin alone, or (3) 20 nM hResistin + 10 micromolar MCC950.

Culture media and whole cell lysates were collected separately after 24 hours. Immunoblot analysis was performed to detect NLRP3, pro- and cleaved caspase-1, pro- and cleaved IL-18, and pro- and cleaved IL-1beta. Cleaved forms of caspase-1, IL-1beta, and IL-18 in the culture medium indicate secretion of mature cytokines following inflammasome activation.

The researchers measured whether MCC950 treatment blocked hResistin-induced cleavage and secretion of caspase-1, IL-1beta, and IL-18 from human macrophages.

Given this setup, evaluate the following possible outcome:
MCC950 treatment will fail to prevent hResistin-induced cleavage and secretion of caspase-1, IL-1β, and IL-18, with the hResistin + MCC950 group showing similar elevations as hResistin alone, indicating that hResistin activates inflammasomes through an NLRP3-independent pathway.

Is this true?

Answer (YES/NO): NO